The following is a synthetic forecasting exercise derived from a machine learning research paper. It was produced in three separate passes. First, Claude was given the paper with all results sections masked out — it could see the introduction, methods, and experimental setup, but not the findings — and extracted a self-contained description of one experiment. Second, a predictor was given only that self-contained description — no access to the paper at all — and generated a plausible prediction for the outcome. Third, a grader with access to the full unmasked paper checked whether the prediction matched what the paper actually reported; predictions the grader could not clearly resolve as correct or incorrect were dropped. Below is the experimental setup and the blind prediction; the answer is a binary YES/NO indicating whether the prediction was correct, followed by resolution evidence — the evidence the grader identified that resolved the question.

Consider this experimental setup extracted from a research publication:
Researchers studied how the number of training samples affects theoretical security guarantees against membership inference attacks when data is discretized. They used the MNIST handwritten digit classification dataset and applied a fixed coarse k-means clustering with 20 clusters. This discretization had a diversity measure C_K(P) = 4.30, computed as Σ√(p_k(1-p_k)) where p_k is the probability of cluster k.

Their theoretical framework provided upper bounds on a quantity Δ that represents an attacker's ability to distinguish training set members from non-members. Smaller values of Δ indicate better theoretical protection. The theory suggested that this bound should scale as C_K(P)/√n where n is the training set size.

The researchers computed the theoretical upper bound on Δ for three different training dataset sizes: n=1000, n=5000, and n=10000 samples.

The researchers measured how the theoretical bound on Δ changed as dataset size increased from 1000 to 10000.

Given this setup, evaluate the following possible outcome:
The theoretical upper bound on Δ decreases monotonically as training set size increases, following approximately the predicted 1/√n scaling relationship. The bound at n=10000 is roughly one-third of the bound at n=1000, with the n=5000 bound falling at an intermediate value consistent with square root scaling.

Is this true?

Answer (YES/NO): YES